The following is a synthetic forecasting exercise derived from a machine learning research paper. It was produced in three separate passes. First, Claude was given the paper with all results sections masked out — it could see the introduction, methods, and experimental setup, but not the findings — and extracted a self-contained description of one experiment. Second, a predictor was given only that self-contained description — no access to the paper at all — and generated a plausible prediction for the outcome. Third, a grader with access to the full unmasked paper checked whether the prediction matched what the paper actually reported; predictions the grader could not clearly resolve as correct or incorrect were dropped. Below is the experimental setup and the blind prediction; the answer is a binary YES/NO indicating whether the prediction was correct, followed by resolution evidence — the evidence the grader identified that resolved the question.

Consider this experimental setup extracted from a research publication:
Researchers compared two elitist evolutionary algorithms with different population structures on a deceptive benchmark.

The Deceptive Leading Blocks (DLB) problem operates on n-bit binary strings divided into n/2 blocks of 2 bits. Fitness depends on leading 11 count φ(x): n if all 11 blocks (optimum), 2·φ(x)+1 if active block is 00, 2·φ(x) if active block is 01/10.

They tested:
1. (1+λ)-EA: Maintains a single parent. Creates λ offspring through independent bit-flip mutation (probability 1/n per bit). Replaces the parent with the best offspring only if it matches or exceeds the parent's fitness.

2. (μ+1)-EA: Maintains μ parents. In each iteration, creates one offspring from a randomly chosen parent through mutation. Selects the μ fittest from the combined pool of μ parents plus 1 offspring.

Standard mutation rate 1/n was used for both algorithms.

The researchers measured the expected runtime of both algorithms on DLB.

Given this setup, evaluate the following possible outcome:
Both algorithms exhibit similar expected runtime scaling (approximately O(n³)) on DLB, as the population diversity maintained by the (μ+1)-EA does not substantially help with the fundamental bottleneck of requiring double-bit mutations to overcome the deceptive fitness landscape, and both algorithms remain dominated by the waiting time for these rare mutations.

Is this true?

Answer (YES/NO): YES